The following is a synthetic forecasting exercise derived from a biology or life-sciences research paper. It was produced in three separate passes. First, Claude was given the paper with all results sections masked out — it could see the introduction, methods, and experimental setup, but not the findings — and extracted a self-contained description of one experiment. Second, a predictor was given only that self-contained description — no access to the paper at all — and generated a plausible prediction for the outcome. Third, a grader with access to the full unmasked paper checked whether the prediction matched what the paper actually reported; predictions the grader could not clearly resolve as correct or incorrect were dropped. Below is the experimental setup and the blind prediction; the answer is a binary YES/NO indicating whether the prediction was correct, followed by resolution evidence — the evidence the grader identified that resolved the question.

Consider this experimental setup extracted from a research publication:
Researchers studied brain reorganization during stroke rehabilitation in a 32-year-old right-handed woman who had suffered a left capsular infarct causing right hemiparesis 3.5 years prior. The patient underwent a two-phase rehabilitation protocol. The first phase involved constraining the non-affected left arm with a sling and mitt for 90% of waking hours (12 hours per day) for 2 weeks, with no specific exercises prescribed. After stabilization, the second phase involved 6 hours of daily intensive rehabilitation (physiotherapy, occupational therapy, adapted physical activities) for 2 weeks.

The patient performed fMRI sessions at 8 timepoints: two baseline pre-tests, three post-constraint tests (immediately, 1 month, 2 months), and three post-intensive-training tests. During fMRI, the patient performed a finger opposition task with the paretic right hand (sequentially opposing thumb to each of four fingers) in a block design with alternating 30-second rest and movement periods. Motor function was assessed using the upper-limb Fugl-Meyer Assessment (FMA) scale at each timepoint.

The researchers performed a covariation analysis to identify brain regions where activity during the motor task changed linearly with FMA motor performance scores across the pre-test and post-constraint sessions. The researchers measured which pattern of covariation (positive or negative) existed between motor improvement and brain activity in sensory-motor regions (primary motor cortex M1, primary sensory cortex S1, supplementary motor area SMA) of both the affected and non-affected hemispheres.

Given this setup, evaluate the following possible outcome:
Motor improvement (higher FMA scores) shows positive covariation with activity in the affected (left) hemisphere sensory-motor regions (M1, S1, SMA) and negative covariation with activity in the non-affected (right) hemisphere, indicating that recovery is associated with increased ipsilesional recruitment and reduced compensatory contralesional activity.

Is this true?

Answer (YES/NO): NO